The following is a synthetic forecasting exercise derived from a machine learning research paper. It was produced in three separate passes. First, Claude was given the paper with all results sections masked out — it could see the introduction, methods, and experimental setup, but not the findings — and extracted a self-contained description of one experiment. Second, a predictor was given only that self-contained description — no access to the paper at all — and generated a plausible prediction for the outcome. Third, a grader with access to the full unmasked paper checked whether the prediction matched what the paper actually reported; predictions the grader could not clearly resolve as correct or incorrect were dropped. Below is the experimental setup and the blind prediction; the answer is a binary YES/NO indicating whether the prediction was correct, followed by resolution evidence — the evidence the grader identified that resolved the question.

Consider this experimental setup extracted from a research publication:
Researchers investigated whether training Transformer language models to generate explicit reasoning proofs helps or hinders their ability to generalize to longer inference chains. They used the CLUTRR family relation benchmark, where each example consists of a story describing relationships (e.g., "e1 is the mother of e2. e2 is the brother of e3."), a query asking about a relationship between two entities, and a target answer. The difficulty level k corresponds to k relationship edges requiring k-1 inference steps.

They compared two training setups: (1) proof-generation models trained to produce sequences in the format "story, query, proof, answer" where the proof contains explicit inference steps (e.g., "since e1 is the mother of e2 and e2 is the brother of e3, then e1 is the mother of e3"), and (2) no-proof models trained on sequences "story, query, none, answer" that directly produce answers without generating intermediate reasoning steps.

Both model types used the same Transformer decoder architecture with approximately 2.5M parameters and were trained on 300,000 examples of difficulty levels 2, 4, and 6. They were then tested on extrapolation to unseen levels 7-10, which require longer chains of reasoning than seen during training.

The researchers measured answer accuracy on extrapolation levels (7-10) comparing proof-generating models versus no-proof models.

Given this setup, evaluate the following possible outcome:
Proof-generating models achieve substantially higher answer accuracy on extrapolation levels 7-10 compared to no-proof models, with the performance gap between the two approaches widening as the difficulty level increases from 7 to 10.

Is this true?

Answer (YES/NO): NO